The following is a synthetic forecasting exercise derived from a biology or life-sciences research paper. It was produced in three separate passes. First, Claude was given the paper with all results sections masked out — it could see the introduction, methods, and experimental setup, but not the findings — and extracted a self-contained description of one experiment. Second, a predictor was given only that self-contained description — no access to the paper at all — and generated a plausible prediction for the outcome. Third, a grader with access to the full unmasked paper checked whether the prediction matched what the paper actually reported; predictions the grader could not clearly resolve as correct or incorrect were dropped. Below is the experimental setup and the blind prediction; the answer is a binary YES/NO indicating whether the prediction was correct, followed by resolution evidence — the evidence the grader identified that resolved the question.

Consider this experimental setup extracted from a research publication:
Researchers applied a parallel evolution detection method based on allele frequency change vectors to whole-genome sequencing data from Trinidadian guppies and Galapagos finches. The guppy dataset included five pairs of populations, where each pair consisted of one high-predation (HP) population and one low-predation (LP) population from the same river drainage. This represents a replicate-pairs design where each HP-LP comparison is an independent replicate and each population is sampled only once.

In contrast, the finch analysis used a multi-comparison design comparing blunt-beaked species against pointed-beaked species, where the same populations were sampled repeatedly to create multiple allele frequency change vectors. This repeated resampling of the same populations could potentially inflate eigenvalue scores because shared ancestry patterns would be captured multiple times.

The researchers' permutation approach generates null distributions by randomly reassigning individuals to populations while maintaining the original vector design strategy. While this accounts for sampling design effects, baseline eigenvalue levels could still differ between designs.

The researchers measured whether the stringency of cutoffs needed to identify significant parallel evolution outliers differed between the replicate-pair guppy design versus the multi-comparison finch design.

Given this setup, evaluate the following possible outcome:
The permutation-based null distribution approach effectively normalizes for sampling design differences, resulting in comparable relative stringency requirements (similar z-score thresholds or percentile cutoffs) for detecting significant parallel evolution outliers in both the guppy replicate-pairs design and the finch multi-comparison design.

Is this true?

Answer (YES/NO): NO